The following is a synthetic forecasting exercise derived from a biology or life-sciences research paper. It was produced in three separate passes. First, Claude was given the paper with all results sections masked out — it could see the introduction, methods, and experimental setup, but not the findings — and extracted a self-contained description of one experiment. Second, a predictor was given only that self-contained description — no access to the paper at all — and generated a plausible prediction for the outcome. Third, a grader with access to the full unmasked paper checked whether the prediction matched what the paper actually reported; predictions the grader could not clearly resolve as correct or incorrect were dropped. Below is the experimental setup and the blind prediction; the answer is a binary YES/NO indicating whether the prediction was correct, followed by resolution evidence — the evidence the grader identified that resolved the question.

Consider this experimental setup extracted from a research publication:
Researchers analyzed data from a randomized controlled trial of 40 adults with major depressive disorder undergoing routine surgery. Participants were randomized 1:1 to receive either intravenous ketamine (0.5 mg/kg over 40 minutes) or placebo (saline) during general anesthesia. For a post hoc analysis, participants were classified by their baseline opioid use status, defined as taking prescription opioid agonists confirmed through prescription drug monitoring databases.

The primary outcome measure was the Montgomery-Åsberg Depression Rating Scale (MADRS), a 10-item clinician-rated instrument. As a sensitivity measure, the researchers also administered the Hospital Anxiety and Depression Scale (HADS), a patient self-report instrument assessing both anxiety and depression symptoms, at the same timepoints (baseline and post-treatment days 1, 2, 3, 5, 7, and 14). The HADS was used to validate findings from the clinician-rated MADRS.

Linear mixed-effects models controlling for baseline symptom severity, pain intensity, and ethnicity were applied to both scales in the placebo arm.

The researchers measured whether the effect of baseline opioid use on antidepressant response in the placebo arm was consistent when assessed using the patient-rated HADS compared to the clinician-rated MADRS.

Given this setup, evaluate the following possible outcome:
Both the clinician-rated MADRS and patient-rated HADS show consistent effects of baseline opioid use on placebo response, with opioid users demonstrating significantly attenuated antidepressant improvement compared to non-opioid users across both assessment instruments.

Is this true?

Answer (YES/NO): NO